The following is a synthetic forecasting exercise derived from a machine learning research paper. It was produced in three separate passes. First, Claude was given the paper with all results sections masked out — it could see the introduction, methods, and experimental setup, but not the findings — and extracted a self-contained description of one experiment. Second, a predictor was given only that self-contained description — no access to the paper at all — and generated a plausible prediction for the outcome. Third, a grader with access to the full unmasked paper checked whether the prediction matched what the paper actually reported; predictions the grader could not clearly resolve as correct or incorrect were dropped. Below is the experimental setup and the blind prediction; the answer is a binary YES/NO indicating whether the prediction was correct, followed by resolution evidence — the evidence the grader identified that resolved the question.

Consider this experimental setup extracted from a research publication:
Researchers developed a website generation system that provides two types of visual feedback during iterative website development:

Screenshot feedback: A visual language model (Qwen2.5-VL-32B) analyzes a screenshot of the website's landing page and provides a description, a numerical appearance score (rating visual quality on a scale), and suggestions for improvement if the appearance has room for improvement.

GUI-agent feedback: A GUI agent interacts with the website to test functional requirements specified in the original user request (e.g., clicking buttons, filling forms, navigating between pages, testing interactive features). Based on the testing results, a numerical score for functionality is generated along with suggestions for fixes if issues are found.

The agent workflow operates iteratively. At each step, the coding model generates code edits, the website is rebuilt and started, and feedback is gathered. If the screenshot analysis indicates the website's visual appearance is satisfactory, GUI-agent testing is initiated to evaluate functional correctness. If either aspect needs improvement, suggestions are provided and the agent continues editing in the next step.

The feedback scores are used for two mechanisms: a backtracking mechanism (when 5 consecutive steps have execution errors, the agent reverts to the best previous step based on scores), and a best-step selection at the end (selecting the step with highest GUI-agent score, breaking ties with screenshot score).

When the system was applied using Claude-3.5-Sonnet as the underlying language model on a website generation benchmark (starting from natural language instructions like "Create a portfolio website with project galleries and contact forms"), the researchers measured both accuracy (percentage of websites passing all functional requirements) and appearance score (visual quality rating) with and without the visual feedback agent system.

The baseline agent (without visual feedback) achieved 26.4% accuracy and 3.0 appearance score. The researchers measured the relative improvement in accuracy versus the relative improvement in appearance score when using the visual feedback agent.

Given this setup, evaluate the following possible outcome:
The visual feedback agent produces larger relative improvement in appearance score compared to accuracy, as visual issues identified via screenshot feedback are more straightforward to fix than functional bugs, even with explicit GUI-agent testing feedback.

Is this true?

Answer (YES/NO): NO